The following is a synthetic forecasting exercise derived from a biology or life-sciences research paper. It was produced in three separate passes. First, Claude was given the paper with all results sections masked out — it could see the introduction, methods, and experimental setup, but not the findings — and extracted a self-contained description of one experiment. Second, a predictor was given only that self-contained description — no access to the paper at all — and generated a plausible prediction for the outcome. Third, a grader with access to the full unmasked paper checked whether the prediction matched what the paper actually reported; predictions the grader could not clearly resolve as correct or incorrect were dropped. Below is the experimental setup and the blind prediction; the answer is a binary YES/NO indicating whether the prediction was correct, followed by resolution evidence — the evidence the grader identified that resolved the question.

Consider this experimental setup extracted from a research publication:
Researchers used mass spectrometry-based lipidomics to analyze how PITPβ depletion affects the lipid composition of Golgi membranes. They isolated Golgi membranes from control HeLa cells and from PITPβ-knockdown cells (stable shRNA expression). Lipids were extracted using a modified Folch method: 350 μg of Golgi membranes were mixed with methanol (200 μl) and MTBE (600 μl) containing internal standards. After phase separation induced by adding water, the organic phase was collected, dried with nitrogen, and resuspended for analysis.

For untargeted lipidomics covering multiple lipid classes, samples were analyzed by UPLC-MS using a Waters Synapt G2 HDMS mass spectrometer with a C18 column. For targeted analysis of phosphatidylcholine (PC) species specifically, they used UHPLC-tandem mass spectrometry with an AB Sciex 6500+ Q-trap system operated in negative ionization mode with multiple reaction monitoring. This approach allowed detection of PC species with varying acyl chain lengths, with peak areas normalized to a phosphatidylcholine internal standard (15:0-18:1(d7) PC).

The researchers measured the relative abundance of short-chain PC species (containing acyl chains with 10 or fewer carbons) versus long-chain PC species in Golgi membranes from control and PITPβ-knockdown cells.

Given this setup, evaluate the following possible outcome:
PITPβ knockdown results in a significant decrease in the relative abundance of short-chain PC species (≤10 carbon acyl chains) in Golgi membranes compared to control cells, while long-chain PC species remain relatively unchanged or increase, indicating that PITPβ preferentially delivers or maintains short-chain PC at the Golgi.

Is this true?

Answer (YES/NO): NO